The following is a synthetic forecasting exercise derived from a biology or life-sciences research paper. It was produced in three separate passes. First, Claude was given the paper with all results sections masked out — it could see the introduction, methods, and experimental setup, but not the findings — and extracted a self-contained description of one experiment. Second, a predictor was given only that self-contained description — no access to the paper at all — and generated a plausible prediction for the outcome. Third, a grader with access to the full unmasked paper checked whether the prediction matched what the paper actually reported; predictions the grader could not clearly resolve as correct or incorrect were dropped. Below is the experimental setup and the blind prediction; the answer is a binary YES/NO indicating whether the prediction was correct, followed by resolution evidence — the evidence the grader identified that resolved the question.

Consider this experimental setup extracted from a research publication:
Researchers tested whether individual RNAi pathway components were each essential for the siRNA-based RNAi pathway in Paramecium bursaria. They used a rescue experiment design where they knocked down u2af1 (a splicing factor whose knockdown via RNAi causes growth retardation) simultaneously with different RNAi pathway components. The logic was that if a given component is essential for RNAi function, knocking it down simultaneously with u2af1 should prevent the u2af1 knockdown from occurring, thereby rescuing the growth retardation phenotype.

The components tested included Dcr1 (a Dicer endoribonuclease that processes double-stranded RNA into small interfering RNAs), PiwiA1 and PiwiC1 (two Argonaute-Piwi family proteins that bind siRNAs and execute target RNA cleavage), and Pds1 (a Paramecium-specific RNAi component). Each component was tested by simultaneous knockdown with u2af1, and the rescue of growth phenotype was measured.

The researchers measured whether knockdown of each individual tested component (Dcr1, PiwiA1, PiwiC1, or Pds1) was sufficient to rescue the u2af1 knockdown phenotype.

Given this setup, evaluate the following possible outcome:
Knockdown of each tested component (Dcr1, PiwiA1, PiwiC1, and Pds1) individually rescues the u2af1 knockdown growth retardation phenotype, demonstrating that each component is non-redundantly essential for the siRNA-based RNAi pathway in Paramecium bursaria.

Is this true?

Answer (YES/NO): YES